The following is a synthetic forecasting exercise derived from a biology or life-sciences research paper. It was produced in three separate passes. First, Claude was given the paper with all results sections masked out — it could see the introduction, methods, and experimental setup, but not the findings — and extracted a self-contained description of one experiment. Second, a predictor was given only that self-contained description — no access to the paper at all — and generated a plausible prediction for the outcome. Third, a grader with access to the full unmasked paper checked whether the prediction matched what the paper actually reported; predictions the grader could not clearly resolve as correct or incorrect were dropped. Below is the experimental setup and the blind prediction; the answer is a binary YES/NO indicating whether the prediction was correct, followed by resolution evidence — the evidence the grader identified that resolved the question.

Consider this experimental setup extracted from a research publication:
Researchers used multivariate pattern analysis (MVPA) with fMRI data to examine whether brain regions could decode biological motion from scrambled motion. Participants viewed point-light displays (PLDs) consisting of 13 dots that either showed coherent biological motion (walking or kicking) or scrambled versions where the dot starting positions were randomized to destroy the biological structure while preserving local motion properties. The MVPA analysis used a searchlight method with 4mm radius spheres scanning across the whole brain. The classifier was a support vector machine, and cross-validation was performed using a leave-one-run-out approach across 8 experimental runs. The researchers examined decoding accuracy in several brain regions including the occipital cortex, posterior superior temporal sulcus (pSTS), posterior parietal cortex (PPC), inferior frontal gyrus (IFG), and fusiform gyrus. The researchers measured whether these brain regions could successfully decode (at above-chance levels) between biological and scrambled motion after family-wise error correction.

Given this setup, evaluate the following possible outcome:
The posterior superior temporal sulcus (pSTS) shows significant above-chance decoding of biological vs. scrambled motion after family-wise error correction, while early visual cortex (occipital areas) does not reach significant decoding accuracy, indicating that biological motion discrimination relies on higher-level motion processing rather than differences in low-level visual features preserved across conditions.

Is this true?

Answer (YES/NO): NO